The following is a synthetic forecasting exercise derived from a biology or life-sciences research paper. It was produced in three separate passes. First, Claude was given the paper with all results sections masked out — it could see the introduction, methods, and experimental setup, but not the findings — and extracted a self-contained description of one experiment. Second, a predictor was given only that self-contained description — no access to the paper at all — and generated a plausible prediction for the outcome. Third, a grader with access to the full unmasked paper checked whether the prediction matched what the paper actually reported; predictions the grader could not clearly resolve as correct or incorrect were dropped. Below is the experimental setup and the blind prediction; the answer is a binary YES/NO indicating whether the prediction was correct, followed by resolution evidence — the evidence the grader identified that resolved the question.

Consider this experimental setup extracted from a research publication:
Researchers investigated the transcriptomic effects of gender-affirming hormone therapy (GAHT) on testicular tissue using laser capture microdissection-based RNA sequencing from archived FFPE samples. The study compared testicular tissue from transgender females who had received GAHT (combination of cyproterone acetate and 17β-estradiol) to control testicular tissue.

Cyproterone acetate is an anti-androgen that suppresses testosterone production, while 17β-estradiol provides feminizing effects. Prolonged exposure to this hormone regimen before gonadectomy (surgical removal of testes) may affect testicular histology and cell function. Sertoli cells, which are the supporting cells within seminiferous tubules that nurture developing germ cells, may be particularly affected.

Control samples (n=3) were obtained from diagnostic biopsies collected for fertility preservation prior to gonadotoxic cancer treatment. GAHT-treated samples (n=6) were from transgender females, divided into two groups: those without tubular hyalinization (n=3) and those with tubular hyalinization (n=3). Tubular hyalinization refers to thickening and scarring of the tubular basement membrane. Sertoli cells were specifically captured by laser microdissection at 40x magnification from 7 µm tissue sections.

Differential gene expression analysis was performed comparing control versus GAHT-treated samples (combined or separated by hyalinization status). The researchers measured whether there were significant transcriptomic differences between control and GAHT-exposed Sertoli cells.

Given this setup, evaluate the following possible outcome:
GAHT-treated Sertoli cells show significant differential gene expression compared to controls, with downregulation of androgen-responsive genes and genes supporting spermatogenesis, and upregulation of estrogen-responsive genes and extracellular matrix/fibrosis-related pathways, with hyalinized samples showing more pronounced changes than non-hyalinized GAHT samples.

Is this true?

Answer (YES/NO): NO